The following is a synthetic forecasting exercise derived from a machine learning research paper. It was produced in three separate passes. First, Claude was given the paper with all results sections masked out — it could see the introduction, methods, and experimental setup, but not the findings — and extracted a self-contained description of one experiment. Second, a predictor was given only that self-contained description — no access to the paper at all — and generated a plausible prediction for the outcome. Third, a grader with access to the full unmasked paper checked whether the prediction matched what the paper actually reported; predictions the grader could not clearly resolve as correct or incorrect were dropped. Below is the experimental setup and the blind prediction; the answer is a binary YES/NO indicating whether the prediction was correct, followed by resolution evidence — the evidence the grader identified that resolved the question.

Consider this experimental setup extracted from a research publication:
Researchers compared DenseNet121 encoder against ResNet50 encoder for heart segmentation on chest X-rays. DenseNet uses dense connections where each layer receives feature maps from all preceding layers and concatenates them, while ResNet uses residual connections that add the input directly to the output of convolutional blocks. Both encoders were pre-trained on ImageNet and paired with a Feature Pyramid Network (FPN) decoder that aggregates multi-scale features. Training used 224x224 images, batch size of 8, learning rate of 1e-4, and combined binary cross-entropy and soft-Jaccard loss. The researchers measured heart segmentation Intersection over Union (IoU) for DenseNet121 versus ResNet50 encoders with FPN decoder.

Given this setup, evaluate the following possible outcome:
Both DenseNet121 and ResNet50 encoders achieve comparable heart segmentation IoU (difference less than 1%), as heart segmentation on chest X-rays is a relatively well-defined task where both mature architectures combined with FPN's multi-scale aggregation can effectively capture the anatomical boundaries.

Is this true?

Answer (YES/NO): NO